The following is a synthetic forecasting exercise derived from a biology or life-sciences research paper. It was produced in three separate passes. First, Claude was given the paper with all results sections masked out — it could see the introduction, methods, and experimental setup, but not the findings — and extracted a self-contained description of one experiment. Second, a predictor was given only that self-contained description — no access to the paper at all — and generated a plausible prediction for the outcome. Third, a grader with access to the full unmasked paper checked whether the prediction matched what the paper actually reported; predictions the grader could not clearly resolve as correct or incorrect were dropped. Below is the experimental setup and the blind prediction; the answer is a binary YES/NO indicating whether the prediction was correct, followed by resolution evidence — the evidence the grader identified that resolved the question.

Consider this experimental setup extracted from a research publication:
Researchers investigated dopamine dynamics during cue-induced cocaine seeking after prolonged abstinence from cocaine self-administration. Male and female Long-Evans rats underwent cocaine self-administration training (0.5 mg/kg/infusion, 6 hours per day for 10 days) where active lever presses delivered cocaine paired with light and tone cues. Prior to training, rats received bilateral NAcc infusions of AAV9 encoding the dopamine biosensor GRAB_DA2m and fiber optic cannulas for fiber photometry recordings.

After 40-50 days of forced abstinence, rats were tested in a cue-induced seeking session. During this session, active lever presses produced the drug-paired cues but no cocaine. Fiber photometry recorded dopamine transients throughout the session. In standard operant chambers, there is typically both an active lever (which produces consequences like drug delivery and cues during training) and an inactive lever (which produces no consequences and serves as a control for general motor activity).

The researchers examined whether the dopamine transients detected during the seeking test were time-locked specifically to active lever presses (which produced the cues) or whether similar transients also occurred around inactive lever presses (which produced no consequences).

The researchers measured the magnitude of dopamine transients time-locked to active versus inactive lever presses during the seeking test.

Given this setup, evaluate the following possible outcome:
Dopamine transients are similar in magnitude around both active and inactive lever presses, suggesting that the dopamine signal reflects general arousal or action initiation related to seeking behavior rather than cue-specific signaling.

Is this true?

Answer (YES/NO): NO